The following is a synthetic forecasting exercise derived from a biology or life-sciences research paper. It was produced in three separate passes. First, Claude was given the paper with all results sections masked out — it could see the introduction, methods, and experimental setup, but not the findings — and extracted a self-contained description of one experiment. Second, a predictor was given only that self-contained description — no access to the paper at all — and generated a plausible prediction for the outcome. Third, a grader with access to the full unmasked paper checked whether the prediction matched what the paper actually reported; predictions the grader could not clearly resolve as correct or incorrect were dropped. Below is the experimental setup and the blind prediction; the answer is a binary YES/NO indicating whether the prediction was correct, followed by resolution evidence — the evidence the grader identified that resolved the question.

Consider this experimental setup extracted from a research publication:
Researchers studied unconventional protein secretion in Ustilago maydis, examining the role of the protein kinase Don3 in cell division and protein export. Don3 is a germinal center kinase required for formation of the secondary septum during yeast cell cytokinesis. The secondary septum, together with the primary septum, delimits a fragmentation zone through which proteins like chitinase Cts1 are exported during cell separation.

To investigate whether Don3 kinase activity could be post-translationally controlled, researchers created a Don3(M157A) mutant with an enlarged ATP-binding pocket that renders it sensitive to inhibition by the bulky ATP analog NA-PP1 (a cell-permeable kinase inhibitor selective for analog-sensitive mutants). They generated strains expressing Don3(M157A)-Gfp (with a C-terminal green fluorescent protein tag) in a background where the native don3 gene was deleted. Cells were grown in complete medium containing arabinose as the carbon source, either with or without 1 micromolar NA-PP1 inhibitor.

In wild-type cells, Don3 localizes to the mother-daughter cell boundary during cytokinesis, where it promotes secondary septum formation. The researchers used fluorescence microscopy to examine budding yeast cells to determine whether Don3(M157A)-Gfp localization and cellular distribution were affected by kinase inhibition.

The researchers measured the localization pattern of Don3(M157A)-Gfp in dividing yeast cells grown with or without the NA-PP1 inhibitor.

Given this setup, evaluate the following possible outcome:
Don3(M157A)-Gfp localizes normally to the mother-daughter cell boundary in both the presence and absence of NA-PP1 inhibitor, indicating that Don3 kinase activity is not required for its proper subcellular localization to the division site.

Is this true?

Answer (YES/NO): YES